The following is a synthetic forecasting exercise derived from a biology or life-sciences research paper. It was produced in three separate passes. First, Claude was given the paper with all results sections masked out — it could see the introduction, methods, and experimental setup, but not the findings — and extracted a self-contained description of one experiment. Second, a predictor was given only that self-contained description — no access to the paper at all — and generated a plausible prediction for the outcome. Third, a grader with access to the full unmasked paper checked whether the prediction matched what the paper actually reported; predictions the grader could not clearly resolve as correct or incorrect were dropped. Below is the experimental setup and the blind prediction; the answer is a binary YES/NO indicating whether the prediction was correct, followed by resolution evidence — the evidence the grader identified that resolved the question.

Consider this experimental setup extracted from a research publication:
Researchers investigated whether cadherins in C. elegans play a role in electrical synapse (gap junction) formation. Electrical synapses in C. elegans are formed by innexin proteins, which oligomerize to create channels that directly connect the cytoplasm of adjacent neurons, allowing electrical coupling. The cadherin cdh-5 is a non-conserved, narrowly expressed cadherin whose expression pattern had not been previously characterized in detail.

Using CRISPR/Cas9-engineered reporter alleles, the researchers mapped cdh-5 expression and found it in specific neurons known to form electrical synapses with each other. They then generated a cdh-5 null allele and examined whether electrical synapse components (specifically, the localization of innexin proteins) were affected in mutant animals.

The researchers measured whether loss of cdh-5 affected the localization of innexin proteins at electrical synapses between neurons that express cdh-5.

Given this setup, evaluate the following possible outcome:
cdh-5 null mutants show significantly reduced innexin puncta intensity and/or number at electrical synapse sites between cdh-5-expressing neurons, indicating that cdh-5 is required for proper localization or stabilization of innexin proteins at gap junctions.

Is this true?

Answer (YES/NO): YES